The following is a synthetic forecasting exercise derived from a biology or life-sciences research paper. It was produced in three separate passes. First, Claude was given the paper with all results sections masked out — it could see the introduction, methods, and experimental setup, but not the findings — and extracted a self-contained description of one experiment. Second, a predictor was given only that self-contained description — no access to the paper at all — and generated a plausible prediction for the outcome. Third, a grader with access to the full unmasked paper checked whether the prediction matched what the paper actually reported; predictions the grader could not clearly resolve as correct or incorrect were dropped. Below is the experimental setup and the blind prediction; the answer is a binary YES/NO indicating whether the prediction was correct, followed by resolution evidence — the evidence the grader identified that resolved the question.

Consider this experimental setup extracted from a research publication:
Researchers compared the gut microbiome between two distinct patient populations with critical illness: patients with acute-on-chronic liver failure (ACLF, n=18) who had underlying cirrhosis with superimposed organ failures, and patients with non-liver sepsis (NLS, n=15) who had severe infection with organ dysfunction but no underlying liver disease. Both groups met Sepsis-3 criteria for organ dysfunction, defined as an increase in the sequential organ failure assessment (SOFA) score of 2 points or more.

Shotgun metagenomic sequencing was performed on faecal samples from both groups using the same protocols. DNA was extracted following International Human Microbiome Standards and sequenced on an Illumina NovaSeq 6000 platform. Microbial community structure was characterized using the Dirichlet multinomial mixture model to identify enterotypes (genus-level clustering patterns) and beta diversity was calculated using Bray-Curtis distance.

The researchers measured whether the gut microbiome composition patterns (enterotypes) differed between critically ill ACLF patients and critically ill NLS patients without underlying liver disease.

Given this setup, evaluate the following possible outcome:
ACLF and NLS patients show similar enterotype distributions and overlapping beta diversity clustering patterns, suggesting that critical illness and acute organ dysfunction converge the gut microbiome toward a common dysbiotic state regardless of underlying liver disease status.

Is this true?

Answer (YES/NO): NO